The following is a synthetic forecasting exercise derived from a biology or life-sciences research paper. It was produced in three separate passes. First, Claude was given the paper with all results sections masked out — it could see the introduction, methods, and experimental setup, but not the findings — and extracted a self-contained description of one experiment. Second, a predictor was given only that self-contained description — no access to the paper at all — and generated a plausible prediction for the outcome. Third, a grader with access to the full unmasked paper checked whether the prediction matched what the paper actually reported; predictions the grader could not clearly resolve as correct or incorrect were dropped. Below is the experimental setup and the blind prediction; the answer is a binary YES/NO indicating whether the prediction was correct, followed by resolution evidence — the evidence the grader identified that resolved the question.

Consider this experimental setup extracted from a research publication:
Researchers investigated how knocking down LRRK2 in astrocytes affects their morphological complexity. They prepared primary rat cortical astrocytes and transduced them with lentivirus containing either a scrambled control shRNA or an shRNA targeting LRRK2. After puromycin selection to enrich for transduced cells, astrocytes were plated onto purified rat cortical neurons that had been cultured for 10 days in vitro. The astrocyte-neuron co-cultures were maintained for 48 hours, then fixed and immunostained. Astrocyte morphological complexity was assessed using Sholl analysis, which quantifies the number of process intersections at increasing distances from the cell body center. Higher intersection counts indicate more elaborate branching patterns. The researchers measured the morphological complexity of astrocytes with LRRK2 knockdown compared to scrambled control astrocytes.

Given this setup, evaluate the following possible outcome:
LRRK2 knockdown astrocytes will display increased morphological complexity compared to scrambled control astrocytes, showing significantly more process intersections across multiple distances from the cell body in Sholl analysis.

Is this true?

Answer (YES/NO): NO